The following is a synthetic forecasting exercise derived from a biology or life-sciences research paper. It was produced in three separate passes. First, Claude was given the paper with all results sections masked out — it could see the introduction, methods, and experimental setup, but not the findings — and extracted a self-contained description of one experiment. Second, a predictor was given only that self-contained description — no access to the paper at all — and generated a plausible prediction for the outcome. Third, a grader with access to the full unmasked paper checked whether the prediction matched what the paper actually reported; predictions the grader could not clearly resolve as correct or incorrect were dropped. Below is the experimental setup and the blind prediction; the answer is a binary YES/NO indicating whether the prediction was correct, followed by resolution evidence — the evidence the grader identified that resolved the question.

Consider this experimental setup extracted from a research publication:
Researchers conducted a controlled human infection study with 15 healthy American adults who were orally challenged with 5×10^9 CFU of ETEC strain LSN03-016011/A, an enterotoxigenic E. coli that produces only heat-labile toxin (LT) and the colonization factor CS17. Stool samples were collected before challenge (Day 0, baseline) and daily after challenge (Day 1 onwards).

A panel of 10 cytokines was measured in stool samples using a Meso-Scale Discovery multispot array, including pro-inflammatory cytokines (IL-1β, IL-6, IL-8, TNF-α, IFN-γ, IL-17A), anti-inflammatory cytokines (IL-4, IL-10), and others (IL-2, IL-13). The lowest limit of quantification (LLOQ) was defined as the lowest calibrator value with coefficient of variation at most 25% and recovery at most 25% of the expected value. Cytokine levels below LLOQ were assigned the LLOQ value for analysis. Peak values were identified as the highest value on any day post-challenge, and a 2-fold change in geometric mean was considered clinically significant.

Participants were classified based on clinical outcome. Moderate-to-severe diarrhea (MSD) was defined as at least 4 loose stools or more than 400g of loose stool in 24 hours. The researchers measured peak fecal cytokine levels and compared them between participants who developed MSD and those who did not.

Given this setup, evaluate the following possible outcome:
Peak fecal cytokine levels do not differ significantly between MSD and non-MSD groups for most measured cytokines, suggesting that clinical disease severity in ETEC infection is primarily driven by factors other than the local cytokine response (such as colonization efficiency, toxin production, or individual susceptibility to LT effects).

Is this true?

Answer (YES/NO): YES